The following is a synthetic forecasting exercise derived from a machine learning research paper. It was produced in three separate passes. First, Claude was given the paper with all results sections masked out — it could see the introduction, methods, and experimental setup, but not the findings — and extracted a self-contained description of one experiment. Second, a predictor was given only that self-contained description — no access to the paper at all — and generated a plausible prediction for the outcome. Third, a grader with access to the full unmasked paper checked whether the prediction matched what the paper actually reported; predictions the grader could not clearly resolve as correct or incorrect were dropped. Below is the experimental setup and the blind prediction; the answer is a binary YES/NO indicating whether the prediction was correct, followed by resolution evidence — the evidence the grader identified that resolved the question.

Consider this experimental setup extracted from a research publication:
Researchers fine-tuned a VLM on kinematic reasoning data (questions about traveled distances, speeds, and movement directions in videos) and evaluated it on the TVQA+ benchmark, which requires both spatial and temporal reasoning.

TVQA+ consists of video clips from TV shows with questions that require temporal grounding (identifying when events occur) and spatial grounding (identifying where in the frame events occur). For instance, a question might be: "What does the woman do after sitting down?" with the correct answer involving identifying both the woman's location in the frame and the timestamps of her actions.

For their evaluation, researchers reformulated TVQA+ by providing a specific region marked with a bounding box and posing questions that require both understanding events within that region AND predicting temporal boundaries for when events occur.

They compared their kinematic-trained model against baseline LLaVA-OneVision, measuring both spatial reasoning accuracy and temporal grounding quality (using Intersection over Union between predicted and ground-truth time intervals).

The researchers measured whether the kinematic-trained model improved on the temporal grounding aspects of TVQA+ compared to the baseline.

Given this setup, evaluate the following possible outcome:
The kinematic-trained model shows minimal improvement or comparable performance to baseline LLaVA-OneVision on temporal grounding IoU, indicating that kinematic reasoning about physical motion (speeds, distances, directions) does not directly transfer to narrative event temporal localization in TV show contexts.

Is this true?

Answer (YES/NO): NO